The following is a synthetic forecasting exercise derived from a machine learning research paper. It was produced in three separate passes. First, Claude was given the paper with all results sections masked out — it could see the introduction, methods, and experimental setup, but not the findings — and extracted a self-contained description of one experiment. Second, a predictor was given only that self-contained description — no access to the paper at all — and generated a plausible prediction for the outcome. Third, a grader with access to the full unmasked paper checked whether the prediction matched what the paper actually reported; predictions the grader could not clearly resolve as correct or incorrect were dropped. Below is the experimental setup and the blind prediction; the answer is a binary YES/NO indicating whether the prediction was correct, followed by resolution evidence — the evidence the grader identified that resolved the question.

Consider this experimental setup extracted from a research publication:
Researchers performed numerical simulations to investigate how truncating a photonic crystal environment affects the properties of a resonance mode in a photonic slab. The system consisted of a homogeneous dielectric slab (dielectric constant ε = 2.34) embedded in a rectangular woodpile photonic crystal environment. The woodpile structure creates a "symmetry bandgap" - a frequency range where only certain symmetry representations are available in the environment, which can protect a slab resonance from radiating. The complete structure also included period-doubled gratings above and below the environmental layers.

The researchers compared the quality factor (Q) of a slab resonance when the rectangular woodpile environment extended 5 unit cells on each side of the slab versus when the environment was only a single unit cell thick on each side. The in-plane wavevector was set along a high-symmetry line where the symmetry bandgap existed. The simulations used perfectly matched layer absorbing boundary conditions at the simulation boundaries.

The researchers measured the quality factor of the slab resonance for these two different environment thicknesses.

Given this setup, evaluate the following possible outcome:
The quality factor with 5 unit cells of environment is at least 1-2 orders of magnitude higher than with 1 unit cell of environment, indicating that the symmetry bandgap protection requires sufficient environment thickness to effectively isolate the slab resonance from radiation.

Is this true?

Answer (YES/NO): NO